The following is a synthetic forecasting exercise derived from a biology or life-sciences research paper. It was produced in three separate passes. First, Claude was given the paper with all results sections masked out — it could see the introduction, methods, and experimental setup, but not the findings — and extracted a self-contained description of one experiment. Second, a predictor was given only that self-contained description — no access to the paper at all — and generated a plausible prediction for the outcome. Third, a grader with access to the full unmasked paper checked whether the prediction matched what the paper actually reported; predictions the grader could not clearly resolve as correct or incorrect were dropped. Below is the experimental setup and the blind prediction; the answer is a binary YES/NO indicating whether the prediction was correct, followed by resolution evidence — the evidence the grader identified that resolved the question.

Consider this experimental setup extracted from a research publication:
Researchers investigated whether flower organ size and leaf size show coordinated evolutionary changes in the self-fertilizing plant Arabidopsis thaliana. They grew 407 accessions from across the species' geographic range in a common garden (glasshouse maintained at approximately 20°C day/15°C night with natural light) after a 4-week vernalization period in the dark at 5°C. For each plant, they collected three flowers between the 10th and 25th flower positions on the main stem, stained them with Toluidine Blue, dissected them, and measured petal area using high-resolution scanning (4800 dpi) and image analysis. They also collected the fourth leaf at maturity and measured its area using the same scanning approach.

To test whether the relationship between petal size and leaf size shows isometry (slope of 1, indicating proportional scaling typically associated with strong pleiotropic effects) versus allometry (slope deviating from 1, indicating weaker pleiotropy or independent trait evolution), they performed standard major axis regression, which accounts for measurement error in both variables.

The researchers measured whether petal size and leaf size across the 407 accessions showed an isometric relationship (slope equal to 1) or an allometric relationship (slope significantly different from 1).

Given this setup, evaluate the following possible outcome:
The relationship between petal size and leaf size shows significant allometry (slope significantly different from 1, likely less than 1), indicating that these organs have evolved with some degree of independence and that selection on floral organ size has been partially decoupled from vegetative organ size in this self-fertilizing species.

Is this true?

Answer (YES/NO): NO